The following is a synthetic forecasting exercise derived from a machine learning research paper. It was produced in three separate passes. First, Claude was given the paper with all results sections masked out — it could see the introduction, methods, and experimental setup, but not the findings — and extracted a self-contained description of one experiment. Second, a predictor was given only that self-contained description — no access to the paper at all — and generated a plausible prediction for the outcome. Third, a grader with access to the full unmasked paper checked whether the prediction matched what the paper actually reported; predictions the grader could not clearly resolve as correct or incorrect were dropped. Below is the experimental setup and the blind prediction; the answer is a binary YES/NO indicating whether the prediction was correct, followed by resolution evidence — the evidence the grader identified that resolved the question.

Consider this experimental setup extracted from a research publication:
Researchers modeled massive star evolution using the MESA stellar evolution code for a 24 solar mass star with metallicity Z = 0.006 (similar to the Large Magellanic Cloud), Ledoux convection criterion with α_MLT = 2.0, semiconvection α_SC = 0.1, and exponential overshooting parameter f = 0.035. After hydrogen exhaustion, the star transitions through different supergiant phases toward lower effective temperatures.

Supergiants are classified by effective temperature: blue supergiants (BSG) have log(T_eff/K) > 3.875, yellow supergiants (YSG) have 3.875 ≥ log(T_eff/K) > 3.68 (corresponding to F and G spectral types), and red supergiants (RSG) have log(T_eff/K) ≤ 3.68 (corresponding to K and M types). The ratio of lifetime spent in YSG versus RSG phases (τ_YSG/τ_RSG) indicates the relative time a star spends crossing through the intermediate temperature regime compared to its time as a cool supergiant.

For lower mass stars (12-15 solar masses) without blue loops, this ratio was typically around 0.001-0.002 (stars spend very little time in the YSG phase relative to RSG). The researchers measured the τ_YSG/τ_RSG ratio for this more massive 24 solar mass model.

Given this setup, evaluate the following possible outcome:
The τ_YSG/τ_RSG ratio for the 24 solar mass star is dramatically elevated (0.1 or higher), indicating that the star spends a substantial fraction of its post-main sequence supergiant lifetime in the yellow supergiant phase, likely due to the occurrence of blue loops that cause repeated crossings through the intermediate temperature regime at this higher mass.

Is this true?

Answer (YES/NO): NO